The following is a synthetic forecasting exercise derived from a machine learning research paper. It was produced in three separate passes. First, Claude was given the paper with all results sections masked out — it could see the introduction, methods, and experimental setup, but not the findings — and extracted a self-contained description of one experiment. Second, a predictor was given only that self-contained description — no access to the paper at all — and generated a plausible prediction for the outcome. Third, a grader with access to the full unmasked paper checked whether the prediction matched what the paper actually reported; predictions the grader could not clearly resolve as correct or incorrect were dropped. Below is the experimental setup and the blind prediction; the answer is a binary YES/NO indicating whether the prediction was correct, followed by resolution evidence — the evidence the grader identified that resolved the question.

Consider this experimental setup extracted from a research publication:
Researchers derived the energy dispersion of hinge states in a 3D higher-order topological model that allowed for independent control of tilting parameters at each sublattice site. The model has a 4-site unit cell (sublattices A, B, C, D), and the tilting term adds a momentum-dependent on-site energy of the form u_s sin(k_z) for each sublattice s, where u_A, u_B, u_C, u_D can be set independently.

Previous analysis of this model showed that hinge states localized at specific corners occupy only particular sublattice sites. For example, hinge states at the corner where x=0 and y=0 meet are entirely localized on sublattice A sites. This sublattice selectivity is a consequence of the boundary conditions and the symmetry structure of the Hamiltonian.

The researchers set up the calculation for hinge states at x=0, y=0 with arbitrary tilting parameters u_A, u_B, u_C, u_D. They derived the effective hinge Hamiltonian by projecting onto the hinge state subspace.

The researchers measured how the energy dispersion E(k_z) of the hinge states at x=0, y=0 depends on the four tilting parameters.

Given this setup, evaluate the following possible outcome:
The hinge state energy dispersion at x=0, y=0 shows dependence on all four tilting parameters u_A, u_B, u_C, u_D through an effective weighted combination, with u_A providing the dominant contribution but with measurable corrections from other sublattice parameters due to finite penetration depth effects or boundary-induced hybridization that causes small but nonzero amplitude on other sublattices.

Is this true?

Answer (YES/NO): NO